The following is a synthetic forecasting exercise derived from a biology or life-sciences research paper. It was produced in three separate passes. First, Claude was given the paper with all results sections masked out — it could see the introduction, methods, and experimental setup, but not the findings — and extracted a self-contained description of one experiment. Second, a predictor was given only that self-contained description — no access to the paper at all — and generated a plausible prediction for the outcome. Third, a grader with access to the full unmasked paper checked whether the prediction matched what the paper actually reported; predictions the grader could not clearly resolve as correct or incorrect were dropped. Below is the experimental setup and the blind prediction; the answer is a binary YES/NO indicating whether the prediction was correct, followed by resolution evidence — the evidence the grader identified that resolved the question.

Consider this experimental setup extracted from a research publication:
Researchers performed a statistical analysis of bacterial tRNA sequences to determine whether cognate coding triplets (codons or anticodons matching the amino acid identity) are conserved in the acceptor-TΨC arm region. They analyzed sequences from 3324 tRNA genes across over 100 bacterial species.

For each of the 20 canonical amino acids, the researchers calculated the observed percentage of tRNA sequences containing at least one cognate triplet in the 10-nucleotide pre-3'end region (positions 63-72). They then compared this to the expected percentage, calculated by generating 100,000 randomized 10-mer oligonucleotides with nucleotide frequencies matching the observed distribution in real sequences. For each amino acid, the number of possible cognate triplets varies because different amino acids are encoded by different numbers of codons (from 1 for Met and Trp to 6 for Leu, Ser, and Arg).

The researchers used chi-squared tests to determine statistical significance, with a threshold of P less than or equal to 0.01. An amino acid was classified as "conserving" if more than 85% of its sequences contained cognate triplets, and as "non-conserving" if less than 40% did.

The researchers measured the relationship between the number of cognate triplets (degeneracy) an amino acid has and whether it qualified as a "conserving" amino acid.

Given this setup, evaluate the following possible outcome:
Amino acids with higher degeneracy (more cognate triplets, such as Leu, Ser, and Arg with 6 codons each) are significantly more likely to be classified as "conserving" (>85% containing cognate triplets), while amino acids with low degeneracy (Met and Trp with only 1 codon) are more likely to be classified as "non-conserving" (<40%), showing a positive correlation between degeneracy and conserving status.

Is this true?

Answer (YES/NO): NO